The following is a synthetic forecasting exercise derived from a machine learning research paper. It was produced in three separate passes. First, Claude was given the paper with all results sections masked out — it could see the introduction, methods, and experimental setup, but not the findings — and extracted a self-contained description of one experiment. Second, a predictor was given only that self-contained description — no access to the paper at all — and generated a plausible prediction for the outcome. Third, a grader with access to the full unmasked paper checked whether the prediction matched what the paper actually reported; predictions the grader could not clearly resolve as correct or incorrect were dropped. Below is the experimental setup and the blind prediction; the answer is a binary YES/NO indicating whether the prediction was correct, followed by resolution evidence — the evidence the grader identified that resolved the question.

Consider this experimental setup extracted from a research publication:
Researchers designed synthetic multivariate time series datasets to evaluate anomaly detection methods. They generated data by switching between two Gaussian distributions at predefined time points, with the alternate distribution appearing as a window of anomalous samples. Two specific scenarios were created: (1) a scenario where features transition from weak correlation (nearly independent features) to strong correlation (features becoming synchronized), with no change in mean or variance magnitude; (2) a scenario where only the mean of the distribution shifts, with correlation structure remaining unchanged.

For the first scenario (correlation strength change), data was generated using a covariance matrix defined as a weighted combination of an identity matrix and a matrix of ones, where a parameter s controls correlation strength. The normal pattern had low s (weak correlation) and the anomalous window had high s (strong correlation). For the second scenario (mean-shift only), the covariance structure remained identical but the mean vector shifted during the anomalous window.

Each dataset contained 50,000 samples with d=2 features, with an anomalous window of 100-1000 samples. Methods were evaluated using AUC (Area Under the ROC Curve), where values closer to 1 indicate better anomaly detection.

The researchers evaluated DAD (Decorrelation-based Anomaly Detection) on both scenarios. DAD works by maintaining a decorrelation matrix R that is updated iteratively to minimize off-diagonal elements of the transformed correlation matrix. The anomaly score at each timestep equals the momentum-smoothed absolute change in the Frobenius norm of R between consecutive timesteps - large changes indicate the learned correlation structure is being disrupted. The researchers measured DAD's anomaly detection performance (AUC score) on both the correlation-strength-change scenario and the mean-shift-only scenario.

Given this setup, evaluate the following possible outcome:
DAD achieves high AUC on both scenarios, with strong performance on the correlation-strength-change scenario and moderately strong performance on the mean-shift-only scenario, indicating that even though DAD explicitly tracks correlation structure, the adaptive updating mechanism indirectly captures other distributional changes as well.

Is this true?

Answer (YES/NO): YES